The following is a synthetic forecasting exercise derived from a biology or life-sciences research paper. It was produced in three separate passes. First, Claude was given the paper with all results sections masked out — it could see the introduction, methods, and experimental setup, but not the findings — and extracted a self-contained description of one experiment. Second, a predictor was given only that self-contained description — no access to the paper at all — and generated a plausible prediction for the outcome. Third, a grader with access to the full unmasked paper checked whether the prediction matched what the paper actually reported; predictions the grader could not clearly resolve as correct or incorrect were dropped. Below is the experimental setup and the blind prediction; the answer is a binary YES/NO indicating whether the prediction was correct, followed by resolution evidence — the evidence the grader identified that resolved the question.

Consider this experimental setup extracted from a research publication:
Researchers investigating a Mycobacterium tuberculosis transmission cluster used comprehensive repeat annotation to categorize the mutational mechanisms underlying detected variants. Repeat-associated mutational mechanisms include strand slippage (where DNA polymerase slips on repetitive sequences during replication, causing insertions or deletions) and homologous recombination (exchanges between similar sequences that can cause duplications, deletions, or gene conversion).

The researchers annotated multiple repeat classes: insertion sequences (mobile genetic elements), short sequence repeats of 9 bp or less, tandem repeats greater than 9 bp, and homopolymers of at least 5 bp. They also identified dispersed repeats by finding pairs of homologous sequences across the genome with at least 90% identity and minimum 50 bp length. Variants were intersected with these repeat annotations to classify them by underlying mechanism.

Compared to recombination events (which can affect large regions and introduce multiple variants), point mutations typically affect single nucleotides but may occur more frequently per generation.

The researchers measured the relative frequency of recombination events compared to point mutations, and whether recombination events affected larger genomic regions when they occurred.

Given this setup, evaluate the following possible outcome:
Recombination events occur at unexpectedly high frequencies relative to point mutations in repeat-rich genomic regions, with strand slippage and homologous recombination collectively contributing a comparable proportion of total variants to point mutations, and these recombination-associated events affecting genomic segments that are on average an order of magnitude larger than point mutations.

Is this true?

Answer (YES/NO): YES